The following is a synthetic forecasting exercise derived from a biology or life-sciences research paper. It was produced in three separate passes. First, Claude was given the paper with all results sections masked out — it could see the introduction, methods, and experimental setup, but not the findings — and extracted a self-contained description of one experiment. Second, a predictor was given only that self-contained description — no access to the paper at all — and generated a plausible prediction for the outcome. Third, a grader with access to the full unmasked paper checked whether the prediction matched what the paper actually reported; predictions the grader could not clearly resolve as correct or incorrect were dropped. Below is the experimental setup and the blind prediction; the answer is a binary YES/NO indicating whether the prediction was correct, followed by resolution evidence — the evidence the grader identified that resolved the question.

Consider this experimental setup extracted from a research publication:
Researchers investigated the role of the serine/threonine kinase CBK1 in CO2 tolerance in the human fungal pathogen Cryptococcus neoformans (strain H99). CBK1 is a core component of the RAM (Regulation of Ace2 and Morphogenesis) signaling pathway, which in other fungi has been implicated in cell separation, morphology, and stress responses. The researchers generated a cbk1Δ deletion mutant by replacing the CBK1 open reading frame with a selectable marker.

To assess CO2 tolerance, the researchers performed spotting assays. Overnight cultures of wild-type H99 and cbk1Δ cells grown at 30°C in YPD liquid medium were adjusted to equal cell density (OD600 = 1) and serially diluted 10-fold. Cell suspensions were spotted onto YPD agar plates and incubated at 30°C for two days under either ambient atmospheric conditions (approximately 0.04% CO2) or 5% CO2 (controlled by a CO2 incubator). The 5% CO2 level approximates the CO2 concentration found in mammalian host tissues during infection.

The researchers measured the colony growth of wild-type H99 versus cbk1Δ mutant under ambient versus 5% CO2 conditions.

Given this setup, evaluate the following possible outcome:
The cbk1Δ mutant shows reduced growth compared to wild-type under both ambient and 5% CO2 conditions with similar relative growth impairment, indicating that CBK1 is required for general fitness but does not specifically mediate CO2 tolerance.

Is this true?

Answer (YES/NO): NO